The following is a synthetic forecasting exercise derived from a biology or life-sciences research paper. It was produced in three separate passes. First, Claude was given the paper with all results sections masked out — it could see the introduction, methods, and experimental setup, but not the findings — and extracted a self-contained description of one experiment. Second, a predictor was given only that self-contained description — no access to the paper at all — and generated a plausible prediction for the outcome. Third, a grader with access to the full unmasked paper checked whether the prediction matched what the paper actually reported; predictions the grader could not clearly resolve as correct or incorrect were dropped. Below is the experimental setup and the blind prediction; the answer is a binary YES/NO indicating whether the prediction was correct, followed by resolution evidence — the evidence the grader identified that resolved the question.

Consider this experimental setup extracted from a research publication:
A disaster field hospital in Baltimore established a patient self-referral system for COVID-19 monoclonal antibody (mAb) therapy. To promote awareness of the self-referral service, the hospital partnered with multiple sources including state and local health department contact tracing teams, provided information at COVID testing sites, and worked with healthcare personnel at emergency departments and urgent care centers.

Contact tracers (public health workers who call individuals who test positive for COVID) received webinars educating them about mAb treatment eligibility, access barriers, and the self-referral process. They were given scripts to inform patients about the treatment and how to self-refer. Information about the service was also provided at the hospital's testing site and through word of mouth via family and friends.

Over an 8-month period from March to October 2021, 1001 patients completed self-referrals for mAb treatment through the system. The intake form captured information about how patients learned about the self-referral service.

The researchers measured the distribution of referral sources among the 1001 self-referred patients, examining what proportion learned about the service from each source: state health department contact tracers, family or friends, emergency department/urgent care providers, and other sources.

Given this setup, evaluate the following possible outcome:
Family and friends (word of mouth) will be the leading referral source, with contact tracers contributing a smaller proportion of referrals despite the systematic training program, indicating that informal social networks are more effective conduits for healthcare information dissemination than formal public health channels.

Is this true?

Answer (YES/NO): NO